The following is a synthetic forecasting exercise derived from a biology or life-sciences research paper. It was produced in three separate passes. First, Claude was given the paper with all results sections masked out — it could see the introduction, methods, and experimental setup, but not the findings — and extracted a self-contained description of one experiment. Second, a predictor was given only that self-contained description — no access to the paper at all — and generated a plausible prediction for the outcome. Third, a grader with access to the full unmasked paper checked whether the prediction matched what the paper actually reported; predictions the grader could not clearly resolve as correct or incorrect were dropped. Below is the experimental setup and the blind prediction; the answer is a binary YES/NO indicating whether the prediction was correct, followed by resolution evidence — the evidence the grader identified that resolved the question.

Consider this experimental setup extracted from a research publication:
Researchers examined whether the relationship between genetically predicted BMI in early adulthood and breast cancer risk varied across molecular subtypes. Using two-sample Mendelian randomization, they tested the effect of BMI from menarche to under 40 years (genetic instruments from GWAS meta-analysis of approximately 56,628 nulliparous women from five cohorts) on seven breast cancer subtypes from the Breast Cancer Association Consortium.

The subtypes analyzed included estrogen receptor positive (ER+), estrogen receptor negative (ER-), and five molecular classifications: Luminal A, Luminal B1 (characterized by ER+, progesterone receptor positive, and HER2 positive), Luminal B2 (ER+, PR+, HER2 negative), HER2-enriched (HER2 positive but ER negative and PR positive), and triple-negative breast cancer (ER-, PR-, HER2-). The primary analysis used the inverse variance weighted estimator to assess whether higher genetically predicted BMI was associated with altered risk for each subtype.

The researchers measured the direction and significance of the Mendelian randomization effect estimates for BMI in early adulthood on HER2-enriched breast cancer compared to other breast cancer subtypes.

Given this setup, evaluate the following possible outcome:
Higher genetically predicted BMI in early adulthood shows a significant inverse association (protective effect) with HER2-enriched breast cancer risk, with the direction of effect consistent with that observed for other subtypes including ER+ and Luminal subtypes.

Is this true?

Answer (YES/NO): NO